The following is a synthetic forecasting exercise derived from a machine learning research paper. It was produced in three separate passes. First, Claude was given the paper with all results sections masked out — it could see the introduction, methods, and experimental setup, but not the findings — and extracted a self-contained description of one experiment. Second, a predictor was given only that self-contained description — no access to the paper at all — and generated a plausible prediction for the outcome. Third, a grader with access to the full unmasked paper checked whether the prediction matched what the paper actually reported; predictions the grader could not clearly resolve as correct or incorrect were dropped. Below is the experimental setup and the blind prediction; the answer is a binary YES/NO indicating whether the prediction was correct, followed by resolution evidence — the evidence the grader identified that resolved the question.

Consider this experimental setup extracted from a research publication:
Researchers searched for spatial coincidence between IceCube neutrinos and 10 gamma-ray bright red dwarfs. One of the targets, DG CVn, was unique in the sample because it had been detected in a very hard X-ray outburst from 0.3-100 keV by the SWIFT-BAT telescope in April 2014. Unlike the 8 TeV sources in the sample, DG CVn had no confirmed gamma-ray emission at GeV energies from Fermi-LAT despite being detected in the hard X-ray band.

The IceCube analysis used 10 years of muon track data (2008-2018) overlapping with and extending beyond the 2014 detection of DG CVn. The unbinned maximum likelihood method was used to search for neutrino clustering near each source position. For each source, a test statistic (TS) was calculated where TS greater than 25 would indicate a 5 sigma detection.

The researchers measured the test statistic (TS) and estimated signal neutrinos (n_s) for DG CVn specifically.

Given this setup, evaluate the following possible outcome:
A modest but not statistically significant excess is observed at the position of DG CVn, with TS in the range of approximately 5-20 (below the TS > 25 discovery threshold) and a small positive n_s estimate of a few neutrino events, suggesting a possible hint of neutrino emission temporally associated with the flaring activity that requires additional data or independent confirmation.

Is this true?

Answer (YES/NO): NO